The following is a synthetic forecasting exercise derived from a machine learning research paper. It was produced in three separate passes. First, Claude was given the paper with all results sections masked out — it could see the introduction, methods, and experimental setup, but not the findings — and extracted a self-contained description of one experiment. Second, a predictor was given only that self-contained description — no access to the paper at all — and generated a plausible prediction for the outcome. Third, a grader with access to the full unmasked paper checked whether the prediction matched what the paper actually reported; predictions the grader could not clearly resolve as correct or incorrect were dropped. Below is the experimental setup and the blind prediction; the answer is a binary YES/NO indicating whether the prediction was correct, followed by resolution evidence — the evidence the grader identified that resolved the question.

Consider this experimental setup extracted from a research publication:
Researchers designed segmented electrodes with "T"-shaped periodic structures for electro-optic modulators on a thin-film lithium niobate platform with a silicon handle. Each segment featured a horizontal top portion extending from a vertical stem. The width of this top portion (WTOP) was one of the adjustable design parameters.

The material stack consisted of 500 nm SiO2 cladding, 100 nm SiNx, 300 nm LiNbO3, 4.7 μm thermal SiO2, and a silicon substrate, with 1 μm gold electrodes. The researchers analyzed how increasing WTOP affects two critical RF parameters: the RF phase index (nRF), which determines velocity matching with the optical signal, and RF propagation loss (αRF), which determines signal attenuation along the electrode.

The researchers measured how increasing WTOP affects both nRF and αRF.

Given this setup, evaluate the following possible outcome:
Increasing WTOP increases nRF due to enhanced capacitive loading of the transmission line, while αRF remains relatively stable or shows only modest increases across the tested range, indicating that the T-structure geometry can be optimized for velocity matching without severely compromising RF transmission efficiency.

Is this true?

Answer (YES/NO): YES